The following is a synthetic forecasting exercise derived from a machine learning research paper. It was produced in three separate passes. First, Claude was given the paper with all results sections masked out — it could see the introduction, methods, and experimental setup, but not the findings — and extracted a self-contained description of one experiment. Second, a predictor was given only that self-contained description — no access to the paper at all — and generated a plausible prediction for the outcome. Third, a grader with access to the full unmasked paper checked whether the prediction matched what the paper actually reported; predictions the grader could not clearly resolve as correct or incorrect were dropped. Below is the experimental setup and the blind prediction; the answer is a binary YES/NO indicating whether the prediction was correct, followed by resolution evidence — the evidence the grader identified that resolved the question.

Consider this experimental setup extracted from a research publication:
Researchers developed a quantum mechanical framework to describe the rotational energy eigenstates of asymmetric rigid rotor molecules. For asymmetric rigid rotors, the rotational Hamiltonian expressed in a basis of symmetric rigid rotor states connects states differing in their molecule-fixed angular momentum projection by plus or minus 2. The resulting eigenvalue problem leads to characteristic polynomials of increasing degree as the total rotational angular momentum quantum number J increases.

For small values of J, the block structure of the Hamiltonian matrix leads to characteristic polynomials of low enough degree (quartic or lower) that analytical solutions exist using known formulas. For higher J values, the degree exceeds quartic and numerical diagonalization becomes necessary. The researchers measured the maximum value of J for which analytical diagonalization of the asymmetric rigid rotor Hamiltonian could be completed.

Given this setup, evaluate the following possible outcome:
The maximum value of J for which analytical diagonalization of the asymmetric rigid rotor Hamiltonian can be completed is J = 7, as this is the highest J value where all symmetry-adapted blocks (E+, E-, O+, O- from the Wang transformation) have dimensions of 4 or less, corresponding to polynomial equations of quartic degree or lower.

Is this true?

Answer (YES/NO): NO